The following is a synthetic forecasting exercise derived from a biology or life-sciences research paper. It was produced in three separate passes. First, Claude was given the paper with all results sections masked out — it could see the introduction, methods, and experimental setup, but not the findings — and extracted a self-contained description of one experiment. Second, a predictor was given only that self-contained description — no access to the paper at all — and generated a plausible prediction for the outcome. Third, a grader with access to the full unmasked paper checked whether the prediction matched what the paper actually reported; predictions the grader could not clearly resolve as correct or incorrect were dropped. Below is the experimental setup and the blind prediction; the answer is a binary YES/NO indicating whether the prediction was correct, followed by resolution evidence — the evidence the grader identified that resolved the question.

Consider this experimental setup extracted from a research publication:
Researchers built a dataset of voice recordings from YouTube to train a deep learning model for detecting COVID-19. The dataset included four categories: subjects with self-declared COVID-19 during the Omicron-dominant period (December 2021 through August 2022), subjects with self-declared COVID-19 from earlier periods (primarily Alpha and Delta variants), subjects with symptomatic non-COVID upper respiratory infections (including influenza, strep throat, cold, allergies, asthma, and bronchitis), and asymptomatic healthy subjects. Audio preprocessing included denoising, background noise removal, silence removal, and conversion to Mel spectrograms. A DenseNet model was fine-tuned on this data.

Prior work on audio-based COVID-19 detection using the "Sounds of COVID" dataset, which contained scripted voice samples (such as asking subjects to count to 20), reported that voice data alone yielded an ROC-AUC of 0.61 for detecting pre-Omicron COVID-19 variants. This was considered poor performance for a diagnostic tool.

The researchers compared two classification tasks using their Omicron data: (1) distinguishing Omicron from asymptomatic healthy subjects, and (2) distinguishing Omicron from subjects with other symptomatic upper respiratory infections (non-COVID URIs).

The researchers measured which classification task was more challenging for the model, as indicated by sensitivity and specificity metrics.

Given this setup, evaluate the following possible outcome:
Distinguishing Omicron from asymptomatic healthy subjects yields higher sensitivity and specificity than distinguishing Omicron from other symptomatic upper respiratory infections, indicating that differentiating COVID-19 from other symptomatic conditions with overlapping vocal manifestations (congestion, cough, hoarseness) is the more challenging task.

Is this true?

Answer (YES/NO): YES